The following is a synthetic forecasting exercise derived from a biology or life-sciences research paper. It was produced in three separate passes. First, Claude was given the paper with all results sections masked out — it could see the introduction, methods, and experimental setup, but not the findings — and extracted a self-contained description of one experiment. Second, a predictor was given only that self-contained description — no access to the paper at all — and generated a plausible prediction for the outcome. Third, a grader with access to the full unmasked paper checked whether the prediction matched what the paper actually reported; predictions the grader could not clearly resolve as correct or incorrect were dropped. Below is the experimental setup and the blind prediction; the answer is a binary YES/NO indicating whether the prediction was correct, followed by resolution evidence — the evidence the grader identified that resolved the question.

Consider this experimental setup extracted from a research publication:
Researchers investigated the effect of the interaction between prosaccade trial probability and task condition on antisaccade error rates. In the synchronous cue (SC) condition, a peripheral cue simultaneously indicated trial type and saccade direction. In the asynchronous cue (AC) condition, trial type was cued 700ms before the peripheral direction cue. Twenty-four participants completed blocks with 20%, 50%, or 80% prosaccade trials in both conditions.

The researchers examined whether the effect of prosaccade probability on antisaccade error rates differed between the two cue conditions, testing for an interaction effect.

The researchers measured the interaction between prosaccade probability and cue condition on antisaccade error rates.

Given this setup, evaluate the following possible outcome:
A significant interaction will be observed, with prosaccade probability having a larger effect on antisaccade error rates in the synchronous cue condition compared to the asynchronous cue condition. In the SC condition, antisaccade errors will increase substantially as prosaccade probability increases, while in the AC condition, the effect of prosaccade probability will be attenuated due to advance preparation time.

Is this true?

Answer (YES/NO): YES